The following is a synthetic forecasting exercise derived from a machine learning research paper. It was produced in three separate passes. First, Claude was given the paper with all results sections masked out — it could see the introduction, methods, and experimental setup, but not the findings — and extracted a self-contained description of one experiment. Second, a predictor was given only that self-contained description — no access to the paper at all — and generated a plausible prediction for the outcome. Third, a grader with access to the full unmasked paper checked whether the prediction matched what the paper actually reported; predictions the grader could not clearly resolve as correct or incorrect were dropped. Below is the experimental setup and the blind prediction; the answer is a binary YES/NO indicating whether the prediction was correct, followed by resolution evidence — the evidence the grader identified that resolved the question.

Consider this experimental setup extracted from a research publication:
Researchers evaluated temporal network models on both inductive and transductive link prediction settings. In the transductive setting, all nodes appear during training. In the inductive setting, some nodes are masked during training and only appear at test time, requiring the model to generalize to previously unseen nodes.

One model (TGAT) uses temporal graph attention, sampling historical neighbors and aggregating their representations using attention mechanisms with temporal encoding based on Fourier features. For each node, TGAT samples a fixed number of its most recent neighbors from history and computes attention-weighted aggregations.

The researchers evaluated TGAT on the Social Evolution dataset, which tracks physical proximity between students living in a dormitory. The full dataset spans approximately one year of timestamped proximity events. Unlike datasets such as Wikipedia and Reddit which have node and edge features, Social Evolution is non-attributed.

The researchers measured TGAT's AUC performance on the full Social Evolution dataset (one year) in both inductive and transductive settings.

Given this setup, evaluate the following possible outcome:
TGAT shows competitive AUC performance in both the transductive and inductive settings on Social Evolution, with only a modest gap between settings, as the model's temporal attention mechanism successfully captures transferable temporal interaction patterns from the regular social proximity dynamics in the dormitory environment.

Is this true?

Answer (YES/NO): NO